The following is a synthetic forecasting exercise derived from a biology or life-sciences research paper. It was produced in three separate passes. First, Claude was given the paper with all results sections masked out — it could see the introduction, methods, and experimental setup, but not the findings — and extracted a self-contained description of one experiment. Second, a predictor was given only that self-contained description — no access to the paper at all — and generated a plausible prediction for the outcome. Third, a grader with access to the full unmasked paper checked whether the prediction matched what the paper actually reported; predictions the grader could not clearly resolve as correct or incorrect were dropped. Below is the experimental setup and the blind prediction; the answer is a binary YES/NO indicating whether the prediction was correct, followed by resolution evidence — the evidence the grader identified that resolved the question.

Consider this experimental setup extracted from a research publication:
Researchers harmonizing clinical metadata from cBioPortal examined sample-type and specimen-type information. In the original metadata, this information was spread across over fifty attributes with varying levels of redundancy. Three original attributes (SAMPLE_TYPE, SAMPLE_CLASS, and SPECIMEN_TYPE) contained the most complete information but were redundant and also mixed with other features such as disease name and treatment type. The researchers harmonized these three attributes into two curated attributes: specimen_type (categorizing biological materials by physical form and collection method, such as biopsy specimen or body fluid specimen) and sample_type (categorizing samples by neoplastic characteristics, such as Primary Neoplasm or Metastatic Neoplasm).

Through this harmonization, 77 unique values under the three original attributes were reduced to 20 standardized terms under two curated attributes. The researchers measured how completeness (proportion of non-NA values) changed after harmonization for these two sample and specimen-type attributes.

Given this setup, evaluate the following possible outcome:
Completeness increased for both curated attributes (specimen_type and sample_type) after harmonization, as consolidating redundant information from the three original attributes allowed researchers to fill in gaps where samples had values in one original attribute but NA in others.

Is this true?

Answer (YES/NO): NO